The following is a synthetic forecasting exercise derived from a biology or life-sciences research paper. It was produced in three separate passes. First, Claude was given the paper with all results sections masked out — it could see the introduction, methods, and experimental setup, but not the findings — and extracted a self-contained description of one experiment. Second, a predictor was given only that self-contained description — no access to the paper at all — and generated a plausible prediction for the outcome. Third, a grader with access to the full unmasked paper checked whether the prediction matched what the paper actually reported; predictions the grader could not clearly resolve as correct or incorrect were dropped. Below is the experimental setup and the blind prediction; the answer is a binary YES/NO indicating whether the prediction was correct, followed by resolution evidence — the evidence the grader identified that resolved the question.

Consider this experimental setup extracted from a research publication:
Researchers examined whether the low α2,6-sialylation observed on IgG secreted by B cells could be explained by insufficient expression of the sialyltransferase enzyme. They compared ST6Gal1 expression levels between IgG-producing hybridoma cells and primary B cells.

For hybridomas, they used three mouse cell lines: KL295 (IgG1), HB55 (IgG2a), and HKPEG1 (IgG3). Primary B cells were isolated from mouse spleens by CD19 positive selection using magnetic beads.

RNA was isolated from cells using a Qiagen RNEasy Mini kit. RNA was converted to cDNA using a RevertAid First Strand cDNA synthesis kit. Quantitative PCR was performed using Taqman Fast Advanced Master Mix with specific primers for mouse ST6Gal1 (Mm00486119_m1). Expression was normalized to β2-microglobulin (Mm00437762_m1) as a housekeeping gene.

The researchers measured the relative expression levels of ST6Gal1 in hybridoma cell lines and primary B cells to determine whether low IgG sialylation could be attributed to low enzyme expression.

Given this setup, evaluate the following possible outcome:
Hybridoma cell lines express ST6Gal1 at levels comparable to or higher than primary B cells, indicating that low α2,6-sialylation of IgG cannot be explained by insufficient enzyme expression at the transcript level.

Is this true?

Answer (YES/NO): YES